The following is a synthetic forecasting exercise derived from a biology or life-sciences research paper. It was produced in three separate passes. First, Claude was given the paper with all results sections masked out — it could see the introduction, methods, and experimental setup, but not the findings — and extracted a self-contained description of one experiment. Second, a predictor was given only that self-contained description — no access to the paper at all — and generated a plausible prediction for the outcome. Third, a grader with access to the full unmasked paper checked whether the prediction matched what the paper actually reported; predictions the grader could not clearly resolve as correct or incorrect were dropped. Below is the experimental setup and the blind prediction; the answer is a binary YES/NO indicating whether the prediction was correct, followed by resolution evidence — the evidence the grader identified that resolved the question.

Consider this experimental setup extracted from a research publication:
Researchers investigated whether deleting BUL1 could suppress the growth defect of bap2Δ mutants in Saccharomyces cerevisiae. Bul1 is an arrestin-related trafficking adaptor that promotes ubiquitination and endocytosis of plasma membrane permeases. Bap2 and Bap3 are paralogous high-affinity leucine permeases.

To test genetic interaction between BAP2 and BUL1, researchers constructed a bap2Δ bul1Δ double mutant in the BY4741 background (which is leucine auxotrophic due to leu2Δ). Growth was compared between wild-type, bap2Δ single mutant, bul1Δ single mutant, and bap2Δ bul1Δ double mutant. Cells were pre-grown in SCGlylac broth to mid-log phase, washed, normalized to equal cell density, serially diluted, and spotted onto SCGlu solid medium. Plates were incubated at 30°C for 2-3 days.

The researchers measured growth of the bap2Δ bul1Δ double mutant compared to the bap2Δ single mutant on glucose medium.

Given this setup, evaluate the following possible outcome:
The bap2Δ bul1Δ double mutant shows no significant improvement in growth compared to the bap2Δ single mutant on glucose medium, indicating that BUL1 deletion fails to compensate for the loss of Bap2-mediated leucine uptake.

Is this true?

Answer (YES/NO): NO